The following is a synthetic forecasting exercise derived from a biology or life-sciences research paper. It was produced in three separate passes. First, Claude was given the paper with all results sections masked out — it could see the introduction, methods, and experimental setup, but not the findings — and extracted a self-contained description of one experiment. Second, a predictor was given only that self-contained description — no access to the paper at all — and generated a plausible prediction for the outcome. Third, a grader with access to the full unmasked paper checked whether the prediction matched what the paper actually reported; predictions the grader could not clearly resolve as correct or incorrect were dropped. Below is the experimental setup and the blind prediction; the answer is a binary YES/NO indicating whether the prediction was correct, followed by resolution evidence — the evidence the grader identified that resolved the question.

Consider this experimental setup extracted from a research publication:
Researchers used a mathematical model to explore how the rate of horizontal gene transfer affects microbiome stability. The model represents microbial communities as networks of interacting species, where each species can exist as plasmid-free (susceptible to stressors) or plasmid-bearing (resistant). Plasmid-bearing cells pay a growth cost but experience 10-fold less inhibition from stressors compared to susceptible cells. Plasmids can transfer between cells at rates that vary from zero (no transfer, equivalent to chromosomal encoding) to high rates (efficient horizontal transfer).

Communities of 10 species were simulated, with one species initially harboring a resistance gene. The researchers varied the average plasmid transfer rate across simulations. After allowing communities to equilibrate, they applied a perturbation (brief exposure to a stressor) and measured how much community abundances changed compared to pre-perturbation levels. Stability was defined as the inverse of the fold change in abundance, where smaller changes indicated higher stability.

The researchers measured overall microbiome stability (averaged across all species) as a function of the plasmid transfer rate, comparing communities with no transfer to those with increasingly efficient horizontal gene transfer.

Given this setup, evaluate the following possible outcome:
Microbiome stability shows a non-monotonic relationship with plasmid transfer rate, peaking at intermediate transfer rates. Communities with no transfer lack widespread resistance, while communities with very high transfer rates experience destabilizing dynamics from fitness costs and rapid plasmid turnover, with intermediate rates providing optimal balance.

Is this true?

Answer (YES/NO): NO